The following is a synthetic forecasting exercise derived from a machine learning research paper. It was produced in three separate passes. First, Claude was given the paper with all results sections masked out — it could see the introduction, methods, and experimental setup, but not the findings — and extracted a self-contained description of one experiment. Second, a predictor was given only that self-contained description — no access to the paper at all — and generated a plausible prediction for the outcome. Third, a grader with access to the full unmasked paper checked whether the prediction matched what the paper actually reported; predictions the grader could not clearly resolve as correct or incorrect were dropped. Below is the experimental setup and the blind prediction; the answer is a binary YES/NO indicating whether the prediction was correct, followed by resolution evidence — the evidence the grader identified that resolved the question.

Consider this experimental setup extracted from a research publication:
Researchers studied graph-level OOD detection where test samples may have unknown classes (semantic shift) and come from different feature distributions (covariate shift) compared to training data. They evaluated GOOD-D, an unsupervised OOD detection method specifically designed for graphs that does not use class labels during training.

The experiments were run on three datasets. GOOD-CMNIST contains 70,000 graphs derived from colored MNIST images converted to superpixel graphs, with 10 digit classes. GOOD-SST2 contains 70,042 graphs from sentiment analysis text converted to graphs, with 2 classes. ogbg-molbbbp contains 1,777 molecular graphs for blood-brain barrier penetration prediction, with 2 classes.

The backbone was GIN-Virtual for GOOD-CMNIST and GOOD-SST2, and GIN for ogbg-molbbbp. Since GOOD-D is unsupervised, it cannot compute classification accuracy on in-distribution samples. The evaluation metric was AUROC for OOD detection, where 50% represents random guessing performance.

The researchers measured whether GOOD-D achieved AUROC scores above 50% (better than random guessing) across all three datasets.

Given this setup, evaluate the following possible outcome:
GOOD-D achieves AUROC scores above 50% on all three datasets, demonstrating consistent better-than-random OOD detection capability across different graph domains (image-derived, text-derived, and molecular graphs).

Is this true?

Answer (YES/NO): NO